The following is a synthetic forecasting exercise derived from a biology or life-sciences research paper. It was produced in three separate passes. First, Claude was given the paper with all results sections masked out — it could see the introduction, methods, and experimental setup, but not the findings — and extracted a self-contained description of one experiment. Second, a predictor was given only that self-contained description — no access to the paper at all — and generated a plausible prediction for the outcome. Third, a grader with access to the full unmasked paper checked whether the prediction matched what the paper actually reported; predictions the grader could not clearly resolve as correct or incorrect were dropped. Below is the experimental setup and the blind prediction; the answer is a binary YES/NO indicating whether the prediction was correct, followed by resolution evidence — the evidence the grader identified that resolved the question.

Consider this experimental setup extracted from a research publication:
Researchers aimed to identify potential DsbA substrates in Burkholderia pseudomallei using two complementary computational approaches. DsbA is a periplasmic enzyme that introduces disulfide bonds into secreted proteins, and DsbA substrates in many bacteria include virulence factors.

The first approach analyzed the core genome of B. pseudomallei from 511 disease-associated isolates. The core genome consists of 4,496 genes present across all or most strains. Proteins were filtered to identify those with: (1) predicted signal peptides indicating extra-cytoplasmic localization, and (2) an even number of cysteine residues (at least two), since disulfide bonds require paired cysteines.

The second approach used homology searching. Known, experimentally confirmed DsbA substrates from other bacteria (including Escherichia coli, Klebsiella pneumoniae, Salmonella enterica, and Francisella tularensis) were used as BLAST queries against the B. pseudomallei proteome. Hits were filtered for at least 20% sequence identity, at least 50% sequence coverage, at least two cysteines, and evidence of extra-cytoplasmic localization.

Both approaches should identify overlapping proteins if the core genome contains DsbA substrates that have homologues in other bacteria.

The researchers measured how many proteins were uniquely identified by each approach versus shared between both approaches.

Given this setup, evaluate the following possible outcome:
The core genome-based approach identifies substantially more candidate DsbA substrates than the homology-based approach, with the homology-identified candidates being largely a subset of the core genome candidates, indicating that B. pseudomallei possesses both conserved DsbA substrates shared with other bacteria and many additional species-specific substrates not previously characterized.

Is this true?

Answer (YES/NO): NO